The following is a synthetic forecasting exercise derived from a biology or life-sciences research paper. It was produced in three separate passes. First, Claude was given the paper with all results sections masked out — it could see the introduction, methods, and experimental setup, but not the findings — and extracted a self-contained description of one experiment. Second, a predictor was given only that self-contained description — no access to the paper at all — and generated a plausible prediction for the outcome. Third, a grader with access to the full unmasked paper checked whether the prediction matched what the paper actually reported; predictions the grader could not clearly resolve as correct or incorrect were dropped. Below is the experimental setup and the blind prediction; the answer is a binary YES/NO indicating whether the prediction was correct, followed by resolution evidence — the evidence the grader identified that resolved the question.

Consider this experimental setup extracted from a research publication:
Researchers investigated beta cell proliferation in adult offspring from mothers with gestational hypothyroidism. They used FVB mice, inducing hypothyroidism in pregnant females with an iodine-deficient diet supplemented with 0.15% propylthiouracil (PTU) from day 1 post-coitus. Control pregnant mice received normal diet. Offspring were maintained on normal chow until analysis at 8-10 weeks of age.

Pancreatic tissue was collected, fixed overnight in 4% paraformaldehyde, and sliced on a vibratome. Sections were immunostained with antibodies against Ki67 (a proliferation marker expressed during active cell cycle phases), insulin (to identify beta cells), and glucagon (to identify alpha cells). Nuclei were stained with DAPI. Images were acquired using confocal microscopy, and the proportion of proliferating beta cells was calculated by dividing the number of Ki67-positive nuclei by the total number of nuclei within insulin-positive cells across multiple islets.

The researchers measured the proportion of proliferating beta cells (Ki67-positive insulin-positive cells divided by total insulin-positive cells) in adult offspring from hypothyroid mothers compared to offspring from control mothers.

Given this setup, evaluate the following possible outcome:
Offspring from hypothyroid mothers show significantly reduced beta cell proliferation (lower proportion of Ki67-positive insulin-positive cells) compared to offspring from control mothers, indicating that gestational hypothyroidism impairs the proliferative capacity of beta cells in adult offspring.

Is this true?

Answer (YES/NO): NO